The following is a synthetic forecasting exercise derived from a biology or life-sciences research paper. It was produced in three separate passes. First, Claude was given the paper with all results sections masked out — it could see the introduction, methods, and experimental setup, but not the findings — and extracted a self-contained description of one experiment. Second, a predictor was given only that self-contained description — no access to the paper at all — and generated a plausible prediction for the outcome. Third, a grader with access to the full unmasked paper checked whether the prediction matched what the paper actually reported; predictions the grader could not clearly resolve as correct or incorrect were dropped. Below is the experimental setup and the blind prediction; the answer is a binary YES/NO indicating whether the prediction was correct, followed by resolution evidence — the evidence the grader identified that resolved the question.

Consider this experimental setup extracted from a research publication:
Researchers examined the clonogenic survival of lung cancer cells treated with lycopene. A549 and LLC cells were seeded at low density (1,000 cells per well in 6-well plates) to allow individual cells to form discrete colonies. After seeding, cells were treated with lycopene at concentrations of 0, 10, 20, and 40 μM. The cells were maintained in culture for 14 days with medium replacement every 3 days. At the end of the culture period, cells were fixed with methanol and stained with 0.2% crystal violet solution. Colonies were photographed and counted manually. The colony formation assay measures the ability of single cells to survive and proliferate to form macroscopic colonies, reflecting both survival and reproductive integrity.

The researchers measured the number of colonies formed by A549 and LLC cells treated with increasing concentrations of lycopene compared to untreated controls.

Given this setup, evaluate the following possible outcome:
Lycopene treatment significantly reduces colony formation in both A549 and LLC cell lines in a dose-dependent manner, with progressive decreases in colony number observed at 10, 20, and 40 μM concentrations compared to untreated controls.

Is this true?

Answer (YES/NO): YES